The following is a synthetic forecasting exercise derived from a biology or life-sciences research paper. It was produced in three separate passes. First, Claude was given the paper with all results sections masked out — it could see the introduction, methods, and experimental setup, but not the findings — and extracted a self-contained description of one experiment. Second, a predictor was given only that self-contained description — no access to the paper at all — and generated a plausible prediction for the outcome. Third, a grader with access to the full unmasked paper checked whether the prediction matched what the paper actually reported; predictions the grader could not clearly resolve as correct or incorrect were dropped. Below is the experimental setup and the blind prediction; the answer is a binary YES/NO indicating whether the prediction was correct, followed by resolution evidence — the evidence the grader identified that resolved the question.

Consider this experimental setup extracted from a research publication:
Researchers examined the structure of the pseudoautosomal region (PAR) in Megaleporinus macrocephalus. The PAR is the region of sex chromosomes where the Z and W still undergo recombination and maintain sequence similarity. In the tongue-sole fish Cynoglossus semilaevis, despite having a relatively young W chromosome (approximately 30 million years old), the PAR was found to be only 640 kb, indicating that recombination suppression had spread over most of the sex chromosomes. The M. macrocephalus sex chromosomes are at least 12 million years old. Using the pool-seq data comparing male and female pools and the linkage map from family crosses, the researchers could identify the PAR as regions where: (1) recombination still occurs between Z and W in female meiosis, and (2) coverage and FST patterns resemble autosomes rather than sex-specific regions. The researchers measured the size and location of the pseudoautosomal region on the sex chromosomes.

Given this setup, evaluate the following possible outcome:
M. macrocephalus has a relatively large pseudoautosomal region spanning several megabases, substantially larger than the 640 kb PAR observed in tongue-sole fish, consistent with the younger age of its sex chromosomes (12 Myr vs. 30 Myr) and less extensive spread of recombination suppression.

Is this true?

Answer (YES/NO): YES